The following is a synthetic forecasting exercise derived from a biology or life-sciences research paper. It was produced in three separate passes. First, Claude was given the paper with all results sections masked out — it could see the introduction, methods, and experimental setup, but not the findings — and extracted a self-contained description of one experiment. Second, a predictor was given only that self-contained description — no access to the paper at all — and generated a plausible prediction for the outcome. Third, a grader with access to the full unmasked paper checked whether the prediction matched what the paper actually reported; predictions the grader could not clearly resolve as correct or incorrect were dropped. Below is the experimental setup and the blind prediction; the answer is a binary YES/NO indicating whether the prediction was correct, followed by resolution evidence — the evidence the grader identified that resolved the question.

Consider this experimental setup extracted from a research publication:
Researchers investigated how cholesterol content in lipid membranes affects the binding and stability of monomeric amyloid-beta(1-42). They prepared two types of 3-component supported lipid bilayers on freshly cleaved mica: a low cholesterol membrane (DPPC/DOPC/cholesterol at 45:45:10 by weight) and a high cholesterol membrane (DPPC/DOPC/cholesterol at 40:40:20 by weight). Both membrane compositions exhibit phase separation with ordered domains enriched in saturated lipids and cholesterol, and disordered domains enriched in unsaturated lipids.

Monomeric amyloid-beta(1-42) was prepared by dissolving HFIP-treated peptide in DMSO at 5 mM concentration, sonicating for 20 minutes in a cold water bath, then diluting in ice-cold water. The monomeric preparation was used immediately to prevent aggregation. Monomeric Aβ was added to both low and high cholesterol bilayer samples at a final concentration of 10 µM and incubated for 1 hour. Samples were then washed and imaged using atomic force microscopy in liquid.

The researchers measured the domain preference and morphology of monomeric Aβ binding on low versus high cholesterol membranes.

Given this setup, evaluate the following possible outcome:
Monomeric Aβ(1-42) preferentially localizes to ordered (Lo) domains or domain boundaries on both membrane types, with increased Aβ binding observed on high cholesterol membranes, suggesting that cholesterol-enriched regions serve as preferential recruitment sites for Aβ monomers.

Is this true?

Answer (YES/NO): NO